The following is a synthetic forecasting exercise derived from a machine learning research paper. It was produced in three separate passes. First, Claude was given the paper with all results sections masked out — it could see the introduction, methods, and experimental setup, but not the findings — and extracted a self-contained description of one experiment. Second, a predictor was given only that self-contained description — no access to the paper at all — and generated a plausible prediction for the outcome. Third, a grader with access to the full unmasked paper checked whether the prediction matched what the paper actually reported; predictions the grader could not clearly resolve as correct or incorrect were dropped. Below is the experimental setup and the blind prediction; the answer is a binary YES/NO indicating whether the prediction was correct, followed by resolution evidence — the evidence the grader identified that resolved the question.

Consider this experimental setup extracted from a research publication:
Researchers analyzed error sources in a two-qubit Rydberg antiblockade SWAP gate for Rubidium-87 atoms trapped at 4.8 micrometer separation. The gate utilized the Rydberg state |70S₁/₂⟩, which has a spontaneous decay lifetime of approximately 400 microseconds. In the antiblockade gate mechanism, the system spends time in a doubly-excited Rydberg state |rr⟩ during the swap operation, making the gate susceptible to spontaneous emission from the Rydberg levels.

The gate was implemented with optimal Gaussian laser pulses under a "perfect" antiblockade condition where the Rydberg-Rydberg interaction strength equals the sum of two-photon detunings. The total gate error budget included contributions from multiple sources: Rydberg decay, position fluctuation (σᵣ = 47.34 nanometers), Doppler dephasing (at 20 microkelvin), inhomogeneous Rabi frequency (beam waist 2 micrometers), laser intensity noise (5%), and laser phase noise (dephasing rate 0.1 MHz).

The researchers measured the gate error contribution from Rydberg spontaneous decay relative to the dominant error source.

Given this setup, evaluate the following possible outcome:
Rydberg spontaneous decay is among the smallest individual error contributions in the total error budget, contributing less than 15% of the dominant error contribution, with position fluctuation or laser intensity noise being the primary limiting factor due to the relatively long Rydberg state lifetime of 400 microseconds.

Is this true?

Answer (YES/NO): YES